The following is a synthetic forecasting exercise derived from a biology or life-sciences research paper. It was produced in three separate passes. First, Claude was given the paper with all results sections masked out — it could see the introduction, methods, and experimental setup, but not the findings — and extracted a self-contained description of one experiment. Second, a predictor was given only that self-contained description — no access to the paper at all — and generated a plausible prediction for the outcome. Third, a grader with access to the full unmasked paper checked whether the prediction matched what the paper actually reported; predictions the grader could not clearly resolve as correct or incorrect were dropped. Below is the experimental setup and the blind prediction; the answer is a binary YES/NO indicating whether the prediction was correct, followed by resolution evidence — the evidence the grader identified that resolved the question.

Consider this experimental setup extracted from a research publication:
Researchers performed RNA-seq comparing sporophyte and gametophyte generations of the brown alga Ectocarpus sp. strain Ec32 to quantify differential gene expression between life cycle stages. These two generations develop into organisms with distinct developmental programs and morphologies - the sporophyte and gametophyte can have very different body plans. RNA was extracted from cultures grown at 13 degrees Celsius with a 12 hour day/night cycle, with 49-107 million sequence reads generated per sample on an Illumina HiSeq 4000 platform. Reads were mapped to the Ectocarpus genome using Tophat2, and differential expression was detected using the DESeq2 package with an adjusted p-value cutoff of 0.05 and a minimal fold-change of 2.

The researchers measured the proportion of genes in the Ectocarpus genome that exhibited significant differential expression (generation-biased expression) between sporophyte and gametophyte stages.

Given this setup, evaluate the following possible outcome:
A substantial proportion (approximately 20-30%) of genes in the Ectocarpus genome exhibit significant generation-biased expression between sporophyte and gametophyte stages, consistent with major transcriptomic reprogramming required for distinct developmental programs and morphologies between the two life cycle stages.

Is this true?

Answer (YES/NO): NO